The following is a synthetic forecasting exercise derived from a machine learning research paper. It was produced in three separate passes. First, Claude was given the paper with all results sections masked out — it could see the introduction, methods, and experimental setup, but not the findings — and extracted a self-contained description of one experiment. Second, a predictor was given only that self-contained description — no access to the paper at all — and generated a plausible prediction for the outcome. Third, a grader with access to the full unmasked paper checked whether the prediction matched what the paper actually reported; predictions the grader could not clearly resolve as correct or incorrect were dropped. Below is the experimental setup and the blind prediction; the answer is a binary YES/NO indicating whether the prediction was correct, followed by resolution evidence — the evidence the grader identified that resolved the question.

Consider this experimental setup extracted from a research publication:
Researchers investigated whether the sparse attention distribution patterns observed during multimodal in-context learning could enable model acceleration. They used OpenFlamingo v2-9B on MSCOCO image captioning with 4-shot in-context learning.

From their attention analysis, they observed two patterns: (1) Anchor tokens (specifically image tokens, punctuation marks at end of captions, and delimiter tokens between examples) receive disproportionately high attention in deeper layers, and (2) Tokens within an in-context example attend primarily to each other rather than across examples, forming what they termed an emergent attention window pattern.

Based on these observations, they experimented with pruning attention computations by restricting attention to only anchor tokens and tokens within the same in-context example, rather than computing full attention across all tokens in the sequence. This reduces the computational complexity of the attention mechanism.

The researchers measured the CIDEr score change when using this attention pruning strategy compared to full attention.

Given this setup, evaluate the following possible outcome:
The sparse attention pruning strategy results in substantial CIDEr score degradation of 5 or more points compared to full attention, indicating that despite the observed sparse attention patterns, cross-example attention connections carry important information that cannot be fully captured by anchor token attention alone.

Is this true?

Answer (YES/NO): NO